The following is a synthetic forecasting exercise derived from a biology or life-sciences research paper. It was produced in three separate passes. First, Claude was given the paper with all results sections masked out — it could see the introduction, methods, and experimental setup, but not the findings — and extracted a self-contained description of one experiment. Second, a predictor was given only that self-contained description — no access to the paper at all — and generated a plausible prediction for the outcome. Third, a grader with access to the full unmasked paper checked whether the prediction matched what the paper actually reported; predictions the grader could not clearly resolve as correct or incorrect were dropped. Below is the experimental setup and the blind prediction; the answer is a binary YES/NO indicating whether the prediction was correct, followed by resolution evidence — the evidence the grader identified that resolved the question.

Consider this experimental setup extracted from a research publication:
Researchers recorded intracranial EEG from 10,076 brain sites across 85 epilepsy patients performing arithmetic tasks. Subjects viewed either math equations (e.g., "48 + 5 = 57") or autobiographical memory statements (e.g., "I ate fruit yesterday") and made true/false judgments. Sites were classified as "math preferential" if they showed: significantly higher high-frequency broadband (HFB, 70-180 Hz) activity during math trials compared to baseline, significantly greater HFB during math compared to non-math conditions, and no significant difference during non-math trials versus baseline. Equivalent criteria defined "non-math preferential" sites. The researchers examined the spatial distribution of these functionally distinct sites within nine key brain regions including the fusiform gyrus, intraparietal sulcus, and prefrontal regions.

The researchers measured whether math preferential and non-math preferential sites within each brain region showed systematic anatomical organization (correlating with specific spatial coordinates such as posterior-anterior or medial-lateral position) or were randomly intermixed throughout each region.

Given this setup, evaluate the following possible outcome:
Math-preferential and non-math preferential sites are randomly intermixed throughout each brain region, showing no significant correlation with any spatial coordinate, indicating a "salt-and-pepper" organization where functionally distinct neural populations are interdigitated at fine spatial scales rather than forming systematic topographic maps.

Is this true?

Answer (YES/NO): NO